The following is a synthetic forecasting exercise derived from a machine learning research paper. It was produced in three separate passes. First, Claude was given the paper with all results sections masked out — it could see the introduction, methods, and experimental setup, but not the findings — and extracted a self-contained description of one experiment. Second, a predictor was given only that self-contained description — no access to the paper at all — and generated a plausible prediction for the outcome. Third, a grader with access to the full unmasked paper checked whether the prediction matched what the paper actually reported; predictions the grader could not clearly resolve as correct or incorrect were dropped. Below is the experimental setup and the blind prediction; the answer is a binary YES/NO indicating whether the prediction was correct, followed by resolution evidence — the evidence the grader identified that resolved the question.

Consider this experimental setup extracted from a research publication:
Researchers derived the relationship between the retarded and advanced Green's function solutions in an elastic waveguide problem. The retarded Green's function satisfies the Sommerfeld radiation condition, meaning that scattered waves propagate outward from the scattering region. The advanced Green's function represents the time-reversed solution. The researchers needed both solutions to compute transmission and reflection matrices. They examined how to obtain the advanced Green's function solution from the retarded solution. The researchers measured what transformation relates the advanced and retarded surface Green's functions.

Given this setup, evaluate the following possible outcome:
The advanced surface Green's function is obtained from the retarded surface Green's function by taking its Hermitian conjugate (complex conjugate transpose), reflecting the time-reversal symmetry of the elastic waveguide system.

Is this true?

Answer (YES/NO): YES